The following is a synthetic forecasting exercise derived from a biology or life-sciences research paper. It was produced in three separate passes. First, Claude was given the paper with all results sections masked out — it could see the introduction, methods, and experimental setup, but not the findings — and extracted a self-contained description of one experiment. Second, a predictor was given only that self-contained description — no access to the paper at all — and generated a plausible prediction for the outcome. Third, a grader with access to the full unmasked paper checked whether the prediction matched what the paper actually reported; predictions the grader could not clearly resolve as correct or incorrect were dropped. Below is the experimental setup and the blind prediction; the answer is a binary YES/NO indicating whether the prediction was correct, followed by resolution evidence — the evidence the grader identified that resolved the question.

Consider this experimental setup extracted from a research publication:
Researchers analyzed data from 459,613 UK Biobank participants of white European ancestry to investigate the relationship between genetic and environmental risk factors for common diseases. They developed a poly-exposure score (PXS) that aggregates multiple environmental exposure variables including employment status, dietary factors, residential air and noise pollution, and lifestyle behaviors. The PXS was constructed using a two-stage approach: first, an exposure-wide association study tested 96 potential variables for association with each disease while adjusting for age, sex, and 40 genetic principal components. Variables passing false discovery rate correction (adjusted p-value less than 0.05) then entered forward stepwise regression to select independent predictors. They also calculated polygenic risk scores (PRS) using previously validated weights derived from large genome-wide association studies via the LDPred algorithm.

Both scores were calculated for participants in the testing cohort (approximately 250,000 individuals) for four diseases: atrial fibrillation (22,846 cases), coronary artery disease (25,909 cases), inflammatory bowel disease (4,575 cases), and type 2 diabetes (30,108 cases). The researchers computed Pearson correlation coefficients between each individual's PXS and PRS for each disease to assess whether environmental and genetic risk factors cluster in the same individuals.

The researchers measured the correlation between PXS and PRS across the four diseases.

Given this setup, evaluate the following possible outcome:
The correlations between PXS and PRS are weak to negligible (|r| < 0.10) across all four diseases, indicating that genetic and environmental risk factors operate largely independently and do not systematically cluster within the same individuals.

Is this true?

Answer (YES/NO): NO